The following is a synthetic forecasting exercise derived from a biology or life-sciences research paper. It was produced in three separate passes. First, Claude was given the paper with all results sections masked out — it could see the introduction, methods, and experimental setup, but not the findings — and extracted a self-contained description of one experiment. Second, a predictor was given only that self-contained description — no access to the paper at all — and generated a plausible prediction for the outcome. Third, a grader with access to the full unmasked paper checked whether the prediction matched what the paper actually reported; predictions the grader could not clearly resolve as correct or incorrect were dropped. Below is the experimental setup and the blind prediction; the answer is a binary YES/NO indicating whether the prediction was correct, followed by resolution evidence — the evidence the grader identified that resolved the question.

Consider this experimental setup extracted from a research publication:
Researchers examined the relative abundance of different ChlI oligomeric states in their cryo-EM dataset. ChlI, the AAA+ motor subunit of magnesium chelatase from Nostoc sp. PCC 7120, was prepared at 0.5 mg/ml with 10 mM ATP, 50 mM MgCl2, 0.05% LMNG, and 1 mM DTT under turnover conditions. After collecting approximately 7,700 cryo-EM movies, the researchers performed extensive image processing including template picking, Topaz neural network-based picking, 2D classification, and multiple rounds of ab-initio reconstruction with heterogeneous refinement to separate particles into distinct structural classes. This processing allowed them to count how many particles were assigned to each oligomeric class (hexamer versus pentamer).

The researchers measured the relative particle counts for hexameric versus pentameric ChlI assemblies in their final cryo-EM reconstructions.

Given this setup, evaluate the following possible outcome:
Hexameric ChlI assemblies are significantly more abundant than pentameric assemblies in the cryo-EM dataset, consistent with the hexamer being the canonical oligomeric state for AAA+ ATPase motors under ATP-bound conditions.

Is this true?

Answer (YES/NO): YES